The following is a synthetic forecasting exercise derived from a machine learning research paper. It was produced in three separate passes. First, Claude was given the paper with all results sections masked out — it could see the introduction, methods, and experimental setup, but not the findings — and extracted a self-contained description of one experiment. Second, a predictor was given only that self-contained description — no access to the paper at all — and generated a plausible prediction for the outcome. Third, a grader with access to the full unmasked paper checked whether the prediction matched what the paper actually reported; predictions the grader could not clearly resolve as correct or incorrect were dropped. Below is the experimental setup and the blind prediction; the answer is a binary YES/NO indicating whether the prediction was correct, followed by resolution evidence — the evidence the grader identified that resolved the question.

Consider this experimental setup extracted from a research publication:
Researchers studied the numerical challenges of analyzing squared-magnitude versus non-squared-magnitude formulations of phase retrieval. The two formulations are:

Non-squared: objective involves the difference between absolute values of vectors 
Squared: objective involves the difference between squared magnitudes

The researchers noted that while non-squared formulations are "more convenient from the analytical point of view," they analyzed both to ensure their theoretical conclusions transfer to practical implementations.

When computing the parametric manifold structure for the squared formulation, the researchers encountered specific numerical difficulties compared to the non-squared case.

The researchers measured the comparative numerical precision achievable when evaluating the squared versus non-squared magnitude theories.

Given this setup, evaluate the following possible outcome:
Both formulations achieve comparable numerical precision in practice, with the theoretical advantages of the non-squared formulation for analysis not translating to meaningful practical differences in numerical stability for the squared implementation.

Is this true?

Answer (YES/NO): NO